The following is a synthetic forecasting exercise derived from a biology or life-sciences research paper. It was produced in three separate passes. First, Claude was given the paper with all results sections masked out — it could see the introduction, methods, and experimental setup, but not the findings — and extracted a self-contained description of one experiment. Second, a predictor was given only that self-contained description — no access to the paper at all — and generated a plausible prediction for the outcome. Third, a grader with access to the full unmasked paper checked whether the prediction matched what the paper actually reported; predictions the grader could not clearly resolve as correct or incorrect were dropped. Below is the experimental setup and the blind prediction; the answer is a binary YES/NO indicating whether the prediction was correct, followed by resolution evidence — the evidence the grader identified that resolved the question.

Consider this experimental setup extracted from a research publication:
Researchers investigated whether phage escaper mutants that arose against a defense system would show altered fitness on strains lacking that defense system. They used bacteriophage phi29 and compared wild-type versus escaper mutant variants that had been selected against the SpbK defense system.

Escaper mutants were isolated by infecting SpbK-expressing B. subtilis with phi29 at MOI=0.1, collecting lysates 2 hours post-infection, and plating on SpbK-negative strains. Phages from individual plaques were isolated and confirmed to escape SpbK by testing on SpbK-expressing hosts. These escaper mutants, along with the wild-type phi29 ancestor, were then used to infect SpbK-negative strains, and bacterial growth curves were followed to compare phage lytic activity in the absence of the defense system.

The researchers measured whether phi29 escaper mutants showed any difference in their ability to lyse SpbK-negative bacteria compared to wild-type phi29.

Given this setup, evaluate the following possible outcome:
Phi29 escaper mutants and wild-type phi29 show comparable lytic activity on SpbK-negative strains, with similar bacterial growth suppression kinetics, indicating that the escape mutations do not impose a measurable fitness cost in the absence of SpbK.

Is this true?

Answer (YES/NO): NO